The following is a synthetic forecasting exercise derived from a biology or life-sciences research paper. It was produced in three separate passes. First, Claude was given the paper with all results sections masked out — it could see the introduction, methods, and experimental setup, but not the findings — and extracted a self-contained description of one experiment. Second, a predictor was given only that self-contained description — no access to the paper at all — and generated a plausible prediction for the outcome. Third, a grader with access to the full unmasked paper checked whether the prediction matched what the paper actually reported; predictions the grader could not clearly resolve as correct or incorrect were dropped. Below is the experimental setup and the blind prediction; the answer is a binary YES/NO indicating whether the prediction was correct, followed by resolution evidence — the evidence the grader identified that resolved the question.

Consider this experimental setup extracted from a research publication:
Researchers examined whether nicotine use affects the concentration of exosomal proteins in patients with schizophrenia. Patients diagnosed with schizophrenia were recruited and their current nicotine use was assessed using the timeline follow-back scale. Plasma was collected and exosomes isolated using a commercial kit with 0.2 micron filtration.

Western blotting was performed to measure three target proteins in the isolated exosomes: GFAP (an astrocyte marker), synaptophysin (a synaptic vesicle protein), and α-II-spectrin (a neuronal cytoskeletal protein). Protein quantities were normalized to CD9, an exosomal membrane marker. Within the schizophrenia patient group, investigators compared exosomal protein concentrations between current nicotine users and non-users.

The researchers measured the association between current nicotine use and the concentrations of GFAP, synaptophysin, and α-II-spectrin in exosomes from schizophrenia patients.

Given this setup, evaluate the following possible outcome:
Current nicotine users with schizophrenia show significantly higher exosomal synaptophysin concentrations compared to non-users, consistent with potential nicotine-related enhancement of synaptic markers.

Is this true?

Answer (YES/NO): NO